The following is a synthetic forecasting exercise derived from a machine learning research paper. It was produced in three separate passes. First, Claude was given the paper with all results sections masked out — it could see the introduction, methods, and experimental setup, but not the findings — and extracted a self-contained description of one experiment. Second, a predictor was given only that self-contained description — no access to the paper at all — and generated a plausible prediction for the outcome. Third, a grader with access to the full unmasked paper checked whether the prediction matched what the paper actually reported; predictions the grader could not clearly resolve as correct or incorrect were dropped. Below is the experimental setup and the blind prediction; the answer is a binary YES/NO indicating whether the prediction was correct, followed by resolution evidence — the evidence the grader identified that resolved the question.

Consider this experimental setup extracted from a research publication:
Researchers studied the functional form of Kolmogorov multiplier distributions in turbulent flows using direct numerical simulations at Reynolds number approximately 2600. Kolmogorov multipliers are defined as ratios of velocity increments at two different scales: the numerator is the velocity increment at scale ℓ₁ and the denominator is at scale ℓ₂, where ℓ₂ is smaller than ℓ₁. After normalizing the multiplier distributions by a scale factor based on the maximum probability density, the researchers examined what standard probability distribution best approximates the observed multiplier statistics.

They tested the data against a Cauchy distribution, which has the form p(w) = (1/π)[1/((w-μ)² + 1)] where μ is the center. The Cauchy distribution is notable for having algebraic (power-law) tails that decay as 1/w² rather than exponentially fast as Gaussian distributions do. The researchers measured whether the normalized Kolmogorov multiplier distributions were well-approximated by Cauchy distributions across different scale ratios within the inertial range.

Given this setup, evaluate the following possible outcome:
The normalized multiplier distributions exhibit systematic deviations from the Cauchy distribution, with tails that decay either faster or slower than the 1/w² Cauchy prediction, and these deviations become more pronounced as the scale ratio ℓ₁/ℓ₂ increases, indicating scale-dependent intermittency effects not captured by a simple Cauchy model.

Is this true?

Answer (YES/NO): NO